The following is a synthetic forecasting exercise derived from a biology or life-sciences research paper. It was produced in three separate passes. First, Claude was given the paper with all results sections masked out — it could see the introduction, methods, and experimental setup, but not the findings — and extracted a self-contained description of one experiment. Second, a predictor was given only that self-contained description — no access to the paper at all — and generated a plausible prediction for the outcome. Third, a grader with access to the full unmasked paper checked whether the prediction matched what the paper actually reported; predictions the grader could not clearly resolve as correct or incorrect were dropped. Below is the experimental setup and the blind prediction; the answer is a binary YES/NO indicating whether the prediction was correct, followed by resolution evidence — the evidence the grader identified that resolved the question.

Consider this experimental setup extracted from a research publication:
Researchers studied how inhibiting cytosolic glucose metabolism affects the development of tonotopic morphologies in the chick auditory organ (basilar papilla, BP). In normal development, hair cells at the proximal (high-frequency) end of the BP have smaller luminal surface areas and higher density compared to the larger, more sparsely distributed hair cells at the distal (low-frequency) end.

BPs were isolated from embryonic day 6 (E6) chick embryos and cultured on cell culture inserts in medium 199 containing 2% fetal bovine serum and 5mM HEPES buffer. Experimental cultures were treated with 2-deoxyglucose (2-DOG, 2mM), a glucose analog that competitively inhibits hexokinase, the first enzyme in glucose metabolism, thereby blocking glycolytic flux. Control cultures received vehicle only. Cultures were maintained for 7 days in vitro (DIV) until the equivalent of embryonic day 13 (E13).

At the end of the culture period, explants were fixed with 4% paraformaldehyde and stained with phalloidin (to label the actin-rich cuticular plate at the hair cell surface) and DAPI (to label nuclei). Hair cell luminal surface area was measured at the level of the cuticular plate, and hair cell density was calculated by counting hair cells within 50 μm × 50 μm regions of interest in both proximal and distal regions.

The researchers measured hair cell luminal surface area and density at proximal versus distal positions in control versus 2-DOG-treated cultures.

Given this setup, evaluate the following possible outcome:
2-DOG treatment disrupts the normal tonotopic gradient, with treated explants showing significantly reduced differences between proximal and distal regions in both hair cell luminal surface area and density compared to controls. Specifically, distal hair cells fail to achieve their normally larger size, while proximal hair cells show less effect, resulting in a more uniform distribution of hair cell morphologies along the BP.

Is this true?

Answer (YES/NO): NO